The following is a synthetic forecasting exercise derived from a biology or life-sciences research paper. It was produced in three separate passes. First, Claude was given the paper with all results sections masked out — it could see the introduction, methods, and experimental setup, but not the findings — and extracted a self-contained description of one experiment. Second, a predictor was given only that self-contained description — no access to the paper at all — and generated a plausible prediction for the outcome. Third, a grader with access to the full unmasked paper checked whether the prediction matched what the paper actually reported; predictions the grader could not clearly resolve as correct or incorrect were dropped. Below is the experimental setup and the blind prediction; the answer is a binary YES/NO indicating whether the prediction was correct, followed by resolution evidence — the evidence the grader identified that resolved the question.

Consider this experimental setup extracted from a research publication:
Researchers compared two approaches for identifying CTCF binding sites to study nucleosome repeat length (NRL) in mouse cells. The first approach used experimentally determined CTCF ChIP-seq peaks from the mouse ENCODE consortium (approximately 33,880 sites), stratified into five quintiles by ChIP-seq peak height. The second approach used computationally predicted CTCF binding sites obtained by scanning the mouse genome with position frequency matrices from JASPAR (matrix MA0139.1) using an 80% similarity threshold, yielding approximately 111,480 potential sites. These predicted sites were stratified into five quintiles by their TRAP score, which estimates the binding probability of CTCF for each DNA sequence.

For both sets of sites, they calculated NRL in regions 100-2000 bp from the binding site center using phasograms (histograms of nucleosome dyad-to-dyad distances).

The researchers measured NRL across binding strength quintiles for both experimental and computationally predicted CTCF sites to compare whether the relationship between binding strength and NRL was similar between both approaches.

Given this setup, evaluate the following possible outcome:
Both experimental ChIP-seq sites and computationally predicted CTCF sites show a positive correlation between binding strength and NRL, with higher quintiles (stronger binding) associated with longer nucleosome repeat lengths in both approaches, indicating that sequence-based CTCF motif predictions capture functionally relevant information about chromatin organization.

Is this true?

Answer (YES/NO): NO